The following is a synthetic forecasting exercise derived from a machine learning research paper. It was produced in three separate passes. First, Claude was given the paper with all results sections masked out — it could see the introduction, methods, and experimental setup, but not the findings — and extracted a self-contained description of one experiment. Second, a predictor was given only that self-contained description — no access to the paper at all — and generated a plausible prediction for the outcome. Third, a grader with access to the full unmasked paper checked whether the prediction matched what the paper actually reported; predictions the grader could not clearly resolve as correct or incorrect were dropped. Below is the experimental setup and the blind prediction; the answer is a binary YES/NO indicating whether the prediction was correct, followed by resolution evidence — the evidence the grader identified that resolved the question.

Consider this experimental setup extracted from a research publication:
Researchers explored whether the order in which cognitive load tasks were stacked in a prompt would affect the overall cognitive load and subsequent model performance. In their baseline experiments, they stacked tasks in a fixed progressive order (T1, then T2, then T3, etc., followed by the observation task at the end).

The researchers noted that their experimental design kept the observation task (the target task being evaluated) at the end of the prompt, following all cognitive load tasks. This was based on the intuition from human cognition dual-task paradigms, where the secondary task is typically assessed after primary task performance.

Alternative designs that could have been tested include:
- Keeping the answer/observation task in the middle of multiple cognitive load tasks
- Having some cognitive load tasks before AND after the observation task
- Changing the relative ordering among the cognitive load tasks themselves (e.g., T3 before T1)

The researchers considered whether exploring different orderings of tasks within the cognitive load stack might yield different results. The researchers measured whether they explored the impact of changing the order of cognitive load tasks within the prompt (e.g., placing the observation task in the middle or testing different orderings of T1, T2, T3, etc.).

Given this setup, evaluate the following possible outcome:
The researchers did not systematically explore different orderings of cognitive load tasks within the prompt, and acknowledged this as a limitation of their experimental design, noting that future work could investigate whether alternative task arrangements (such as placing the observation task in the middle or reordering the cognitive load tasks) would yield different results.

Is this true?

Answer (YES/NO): YES